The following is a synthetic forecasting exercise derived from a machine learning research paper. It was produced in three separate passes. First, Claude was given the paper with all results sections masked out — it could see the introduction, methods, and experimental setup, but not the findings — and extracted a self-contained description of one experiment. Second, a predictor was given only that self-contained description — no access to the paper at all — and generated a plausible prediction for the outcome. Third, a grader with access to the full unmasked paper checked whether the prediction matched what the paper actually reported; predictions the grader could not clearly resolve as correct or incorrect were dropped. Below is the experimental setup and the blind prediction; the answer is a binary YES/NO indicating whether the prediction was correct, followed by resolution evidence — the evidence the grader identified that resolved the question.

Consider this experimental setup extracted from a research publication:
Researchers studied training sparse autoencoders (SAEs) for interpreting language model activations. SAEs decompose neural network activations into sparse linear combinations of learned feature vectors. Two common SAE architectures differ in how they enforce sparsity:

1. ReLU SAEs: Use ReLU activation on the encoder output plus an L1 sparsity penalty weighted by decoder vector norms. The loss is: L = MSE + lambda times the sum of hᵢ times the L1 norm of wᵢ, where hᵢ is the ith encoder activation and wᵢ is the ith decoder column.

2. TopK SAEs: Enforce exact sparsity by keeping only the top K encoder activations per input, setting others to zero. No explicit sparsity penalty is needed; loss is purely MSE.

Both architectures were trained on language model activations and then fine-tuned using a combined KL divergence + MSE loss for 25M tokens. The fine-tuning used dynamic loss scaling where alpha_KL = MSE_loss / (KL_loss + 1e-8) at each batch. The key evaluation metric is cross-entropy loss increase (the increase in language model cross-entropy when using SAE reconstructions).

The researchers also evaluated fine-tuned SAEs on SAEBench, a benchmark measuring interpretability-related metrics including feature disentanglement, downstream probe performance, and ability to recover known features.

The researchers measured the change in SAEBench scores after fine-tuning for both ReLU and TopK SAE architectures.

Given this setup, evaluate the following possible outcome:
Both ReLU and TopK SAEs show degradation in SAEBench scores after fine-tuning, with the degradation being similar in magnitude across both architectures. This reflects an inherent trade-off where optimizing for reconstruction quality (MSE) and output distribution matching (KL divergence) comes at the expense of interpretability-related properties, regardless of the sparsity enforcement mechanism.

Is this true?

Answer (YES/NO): NO